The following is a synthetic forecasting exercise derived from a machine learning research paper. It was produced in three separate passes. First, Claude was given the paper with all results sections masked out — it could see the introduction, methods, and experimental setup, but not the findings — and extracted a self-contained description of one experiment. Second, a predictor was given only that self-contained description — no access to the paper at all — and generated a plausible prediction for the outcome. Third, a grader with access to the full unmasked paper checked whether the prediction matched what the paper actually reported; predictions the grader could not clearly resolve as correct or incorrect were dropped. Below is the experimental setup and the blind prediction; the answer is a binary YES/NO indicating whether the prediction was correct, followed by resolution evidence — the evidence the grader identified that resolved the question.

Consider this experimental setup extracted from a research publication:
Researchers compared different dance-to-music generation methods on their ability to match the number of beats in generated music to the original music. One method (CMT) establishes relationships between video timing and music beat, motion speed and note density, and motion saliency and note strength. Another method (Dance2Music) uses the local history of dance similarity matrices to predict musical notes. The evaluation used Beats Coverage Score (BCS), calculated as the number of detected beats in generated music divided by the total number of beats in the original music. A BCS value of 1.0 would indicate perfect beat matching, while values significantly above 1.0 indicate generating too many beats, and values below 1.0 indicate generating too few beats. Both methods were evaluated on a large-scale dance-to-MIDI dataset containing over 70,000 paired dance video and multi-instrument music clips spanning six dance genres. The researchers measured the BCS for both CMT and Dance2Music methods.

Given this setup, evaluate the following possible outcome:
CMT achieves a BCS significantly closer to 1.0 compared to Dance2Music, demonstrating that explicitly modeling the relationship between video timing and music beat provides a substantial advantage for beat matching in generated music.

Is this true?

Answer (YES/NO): NO